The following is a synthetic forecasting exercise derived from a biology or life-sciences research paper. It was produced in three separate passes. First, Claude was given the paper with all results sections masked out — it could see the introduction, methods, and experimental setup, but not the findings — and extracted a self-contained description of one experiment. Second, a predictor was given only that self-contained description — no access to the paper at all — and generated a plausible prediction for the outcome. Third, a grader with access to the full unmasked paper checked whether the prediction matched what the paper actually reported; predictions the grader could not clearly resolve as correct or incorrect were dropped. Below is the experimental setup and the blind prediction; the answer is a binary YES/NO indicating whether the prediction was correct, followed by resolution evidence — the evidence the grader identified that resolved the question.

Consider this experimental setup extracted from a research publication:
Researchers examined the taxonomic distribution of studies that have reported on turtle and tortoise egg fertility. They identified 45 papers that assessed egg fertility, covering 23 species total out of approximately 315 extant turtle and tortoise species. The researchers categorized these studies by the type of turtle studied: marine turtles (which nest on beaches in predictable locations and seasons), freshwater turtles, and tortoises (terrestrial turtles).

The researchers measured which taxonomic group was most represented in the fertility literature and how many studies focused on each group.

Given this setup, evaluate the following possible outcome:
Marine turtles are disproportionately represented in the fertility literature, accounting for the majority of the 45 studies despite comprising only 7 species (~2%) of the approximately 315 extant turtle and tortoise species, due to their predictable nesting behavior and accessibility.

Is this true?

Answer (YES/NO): YES